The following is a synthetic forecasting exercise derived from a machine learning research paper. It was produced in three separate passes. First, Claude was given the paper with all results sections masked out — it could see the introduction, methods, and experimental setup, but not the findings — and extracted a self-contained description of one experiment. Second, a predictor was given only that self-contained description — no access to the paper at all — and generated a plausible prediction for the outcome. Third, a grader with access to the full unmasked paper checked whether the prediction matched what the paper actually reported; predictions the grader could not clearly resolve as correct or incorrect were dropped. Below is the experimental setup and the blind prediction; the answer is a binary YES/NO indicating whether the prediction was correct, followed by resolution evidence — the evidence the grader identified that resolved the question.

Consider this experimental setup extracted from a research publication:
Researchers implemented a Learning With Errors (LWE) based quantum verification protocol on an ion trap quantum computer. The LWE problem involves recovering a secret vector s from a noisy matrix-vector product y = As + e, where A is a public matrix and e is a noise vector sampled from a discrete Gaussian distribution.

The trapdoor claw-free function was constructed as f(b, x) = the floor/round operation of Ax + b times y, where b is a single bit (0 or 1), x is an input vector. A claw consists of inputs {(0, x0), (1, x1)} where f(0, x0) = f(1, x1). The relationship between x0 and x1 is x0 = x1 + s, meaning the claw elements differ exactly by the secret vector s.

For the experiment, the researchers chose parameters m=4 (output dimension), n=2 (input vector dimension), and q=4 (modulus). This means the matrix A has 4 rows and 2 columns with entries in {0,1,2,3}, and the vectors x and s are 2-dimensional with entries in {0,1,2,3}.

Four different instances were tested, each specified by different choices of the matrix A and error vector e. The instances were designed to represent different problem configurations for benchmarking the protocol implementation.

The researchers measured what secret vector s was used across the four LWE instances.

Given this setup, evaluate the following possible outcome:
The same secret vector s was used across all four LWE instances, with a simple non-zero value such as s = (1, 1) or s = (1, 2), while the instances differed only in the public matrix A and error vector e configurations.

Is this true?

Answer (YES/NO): NO